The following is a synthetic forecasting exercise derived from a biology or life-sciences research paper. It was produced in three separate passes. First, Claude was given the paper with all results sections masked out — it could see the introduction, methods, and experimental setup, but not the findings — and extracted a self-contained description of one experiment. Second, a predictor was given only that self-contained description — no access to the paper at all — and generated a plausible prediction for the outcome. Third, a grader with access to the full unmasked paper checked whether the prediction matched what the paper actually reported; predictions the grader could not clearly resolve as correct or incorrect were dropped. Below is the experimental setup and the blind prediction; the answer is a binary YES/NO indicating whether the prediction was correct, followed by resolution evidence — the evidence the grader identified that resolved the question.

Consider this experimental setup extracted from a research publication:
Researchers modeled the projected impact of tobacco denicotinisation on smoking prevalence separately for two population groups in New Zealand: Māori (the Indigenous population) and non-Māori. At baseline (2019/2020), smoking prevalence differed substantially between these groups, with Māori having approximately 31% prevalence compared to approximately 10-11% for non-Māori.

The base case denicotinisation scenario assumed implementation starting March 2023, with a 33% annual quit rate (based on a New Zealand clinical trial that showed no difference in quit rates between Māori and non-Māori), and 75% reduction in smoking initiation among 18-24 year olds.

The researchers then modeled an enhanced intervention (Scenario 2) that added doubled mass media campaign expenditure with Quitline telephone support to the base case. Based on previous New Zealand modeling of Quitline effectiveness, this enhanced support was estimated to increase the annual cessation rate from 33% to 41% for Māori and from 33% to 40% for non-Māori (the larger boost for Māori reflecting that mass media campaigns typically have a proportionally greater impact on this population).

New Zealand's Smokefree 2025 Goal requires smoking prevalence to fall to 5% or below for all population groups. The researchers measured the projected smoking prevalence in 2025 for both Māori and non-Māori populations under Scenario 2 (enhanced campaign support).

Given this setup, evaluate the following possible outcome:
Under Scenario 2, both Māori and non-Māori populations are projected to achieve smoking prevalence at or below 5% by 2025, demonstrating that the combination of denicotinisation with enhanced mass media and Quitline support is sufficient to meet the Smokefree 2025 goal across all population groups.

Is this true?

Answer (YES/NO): NO